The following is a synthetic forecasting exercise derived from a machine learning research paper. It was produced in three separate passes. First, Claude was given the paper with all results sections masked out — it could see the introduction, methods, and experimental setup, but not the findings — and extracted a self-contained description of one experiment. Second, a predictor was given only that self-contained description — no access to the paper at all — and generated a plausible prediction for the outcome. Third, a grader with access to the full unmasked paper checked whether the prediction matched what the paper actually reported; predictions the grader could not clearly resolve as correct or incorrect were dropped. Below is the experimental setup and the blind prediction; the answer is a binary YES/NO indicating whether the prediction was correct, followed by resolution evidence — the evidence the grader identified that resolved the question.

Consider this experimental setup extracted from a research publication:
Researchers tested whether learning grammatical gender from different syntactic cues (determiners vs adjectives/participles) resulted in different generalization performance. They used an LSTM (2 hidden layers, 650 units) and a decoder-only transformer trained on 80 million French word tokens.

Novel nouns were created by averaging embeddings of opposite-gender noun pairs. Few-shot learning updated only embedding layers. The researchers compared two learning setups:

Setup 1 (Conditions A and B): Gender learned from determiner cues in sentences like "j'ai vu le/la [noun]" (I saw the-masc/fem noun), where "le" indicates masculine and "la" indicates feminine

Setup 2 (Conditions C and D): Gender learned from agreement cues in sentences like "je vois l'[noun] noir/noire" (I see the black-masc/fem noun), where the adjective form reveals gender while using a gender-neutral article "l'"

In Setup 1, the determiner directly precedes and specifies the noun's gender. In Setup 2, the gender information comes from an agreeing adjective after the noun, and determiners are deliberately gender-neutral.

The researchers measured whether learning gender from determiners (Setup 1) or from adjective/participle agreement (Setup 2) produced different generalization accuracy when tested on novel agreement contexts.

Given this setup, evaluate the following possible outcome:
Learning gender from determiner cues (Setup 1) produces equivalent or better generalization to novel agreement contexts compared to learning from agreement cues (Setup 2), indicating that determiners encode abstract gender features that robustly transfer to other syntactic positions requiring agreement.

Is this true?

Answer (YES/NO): NO